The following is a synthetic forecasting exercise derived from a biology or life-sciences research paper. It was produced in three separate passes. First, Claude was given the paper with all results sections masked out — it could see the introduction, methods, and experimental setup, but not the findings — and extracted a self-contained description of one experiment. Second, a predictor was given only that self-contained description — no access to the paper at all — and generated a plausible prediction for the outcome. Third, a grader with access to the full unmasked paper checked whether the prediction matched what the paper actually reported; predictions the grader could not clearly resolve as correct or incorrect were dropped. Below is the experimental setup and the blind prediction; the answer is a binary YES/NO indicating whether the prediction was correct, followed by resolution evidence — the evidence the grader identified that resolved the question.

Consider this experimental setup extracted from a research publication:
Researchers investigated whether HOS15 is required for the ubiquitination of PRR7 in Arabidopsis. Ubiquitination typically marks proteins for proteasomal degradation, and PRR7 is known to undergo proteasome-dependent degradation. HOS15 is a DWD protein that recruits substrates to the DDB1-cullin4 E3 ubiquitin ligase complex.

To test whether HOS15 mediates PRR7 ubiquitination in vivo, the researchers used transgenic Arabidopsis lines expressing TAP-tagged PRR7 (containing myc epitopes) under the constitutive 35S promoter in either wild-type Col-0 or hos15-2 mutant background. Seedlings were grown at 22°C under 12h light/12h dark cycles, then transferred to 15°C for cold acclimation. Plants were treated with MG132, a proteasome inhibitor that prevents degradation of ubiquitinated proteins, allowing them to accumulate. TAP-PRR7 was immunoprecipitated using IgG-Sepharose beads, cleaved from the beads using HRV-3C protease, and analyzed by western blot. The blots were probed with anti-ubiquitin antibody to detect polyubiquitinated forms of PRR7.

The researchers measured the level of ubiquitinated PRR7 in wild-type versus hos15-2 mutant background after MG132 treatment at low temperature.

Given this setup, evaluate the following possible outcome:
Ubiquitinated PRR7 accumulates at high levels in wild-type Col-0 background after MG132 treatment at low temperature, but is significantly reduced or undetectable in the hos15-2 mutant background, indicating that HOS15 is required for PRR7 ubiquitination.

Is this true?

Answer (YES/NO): YES